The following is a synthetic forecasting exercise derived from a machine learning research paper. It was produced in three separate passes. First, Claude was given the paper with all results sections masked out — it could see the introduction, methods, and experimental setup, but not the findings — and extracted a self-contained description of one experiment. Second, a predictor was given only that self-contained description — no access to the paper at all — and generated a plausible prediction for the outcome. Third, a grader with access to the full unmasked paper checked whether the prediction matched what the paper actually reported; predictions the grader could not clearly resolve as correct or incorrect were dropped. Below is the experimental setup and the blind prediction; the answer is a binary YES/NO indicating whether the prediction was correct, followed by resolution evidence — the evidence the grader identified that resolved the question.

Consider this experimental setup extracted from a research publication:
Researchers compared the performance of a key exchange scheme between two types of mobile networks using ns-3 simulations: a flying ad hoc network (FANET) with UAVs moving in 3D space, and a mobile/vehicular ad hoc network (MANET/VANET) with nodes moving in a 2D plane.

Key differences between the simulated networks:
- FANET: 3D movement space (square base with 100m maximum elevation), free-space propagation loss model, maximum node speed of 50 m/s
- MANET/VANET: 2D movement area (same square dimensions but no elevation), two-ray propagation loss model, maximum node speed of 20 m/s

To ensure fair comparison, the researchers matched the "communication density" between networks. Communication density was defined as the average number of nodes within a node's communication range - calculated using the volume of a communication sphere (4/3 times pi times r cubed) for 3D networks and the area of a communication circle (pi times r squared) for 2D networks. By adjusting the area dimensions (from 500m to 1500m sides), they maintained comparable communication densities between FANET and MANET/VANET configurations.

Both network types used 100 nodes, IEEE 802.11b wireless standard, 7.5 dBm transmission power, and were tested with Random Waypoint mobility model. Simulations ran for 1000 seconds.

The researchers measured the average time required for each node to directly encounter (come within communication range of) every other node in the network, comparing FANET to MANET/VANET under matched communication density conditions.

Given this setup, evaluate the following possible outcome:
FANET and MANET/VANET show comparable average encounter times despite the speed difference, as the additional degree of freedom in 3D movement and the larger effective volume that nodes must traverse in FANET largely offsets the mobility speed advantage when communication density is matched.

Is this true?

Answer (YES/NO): NO